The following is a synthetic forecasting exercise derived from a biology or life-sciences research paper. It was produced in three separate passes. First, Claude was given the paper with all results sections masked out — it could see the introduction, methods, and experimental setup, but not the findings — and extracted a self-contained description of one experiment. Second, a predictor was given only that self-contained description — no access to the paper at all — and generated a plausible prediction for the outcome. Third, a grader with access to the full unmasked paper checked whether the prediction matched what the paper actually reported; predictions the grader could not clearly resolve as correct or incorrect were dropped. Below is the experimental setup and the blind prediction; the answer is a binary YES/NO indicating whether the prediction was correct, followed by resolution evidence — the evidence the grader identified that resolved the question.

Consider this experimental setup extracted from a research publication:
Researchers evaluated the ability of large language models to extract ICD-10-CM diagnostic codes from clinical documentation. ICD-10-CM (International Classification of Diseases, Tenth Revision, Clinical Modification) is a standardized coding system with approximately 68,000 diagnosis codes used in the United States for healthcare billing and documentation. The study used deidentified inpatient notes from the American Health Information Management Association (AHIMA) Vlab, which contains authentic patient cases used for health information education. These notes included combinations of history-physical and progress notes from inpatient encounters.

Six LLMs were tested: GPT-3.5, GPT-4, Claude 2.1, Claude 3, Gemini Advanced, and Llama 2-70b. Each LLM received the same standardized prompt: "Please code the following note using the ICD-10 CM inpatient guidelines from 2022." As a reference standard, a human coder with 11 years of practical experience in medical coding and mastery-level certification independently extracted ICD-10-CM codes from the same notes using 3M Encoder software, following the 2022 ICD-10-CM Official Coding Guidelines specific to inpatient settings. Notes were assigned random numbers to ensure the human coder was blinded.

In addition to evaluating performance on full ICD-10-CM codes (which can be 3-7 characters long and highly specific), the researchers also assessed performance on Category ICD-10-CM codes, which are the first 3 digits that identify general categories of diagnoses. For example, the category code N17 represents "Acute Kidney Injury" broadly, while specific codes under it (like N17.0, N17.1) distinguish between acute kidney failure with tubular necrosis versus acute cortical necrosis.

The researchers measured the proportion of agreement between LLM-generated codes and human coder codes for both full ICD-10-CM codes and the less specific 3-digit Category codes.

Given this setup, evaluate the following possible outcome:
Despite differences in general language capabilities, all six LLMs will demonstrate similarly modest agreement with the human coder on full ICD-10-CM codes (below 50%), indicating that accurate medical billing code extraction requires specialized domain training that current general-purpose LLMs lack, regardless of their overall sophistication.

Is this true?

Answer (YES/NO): NO